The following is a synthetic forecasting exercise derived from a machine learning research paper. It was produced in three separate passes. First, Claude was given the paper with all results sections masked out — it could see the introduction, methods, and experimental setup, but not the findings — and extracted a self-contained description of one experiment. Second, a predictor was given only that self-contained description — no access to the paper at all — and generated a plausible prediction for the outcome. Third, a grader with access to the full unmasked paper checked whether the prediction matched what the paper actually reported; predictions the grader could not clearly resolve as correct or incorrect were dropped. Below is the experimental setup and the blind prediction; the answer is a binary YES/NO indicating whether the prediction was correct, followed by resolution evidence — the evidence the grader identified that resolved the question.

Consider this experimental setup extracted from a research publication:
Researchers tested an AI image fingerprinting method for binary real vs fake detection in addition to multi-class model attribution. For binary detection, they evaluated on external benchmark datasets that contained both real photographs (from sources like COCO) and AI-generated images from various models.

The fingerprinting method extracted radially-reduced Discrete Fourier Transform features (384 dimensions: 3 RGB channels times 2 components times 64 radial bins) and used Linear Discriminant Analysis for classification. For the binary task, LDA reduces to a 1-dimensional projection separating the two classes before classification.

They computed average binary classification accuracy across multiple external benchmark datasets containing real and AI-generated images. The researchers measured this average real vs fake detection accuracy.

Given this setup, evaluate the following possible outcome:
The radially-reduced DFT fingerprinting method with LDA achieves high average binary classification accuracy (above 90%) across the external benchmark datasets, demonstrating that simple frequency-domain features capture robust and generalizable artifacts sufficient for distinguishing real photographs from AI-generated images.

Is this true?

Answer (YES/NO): NO